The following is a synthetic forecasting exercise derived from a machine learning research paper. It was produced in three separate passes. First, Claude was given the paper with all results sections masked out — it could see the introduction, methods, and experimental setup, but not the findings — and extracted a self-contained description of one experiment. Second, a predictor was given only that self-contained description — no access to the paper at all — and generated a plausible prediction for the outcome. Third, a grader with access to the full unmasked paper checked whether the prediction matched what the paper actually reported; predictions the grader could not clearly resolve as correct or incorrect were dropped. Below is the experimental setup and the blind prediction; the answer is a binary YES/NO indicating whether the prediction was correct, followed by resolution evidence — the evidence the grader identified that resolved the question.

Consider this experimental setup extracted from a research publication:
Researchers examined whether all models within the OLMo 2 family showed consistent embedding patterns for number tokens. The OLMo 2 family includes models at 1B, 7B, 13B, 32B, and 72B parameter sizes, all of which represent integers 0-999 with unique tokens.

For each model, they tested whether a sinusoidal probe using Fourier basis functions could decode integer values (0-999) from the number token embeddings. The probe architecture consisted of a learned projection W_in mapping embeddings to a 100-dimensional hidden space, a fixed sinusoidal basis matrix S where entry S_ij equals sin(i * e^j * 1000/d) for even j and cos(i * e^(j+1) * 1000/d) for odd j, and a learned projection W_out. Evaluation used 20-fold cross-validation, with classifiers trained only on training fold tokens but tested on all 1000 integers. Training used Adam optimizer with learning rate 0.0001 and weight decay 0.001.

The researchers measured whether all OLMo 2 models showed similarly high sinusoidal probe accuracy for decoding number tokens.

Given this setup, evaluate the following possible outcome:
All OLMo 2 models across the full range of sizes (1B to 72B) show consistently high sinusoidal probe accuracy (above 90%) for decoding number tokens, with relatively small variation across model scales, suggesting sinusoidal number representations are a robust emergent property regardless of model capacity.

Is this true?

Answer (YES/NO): NO